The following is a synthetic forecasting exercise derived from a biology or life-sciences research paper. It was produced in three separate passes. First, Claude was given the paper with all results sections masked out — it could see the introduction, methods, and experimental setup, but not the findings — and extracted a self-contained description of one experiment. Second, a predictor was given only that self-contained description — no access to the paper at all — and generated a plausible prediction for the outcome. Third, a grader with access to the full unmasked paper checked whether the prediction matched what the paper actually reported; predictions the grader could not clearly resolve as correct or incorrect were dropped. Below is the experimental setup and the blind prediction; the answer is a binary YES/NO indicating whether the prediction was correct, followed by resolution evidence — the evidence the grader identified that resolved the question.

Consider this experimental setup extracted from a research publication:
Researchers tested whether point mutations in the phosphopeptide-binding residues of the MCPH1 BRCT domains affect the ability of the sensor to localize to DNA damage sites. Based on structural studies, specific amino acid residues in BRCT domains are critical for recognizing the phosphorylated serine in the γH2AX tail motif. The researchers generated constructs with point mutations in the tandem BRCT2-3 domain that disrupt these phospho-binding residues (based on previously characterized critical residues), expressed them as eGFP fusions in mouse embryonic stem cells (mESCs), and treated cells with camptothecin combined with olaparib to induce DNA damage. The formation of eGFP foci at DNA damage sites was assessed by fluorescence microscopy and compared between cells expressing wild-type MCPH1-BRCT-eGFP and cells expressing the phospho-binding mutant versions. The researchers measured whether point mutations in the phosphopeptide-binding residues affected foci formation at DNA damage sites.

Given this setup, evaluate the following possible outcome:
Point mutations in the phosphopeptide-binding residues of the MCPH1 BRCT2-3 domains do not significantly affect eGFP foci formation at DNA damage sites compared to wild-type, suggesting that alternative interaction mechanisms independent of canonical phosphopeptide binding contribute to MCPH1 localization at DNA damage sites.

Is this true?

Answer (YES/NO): NO